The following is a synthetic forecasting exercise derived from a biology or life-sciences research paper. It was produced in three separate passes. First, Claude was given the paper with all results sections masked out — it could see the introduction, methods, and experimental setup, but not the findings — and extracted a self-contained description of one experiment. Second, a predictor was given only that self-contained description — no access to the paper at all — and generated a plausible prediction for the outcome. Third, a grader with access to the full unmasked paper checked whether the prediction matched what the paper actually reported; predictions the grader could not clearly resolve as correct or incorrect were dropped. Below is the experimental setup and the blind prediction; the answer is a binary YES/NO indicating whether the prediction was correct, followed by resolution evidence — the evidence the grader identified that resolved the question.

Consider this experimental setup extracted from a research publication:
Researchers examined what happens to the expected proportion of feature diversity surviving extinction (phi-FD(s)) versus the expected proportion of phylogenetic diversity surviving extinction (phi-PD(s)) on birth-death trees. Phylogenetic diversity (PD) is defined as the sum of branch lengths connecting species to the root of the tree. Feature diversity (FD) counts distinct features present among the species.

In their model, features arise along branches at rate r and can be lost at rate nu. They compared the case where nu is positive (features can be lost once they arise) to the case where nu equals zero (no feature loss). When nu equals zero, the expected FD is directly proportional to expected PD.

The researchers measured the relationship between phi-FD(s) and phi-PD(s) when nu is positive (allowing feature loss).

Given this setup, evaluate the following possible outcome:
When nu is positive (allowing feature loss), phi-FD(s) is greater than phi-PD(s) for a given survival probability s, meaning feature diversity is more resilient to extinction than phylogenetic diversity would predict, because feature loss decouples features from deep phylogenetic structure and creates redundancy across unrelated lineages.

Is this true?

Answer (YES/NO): NO